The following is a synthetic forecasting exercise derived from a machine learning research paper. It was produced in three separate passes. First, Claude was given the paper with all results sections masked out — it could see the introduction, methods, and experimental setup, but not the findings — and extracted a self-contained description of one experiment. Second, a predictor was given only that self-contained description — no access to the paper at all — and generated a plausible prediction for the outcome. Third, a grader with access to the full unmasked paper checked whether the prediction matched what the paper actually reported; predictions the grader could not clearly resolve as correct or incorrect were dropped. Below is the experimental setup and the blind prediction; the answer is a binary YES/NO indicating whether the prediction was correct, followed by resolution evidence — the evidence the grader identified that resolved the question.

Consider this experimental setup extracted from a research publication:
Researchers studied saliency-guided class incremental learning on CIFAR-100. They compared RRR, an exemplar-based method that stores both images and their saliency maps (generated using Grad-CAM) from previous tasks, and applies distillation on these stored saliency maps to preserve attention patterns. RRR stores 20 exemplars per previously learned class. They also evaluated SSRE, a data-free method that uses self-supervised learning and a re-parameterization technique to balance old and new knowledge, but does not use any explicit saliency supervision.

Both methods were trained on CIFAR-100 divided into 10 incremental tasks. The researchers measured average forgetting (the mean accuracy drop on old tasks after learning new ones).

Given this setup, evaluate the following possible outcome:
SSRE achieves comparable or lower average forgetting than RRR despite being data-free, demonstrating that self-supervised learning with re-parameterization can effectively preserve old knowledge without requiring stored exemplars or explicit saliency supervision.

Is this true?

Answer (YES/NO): YES